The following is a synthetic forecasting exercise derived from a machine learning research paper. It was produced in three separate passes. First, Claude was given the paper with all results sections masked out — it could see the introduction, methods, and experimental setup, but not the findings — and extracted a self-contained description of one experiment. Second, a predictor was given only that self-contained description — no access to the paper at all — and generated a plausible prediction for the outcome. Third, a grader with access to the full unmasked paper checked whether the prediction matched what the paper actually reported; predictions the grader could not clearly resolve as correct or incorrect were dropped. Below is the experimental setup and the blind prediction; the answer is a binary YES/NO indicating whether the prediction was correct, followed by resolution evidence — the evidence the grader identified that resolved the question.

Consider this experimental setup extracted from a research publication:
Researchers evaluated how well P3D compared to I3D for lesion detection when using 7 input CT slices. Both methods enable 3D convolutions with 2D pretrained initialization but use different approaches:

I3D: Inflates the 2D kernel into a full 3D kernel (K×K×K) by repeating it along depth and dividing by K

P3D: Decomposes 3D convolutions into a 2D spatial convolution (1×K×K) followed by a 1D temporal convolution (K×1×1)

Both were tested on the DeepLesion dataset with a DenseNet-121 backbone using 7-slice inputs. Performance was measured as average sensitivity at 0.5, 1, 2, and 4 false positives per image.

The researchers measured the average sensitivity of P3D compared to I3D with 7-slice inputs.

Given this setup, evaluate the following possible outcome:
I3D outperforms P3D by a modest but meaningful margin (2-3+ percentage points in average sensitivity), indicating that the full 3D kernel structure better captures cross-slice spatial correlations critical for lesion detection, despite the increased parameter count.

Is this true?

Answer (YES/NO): NO